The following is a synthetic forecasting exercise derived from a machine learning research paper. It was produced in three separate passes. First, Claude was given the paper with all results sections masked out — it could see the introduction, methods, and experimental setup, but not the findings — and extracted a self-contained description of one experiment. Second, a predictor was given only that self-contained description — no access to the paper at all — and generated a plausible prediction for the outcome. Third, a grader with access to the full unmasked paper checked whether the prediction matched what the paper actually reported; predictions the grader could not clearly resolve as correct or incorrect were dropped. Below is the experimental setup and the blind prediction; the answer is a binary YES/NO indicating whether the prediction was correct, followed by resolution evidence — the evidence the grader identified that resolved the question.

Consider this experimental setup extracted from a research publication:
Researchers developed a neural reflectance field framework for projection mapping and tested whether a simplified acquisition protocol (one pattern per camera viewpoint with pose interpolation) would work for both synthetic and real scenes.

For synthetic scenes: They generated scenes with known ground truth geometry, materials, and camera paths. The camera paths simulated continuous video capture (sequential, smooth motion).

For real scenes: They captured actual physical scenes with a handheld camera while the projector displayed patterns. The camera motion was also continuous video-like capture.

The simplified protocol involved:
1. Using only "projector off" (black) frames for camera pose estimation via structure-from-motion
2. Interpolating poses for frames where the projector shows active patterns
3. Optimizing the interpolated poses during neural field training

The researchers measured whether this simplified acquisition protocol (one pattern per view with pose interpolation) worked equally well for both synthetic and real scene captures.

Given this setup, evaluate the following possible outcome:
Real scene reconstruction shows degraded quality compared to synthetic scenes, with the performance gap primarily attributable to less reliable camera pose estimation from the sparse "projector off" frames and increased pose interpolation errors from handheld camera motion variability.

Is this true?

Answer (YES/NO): NO